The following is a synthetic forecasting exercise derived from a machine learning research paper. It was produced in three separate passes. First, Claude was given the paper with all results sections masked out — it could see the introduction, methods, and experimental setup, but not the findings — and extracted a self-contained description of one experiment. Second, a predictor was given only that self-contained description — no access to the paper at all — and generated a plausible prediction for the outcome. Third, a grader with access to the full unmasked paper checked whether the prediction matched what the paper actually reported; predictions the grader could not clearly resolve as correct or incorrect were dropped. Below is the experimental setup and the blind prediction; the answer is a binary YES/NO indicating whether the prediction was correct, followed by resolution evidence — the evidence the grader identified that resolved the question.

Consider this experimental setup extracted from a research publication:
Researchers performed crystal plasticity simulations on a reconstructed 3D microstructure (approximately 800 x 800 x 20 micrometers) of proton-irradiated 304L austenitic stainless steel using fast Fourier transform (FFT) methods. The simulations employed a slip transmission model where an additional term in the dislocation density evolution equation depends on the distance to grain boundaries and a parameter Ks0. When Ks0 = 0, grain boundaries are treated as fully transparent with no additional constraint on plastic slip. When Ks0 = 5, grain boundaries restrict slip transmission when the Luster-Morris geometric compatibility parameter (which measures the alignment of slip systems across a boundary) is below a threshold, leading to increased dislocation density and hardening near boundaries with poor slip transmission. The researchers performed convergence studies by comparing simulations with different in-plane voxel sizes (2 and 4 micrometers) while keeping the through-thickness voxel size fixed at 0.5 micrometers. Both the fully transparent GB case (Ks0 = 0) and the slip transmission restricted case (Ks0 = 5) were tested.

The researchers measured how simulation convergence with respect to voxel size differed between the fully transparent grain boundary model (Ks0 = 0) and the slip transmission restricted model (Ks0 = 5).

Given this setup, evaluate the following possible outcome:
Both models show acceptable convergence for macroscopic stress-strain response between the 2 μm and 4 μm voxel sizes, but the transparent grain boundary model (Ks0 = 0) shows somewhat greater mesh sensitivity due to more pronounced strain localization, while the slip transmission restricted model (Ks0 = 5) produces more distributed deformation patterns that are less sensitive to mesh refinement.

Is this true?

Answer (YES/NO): NO